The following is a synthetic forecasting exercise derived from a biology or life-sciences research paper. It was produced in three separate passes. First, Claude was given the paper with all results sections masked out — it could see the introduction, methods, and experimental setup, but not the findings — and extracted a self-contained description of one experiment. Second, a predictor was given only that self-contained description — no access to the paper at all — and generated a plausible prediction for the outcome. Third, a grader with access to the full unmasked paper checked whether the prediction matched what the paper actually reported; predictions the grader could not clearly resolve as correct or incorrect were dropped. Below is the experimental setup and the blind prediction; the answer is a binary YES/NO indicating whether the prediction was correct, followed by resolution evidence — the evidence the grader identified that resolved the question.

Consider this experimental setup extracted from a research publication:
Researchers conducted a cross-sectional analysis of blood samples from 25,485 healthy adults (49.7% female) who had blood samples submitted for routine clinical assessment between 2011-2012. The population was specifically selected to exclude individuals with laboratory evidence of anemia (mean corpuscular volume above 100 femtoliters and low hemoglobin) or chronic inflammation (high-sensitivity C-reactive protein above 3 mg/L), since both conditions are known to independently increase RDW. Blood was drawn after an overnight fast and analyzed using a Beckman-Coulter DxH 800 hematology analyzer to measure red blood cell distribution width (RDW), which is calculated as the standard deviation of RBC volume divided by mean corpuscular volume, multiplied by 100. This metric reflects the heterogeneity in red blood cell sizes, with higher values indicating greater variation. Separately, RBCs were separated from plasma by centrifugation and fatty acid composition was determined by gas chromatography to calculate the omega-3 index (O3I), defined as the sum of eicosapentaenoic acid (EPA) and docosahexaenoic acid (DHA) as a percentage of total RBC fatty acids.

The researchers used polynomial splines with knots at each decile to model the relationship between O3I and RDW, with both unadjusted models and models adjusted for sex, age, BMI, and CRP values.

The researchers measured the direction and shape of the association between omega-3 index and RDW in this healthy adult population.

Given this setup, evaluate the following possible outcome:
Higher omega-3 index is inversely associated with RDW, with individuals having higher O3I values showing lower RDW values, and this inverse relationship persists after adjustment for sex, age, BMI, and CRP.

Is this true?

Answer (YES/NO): YES